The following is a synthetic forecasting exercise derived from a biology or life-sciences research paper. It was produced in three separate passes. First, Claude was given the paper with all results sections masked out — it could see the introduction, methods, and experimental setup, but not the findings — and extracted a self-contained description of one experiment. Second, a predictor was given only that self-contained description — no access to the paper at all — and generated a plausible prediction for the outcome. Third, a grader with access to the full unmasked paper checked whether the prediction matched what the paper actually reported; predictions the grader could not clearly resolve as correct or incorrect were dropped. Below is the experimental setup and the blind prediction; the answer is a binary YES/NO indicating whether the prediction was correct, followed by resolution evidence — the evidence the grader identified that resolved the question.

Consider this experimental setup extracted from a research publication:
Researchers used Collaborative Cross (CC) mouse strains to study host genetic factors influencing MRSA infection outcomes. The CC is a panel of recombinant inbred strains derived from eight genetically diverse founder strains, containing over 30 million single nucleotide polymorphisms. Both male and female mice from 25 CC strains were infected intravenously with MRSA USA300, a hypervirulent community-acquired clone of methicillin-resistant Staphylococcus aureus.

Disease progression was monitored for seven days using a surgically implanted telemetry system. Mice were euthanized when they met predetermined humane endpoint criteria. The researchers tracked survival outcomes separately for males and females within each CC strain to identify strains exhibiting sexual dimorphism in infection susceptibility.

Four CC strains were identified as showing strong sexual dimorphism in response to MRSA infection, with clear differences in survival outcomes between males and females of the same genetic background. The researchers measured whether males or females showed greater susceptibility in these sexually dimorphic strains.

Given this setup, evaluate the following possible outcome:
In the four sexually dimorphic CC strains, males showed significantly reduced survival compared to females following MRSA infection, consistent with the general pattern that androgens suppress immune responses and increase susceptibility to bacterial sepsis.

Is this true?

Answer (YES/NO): YES